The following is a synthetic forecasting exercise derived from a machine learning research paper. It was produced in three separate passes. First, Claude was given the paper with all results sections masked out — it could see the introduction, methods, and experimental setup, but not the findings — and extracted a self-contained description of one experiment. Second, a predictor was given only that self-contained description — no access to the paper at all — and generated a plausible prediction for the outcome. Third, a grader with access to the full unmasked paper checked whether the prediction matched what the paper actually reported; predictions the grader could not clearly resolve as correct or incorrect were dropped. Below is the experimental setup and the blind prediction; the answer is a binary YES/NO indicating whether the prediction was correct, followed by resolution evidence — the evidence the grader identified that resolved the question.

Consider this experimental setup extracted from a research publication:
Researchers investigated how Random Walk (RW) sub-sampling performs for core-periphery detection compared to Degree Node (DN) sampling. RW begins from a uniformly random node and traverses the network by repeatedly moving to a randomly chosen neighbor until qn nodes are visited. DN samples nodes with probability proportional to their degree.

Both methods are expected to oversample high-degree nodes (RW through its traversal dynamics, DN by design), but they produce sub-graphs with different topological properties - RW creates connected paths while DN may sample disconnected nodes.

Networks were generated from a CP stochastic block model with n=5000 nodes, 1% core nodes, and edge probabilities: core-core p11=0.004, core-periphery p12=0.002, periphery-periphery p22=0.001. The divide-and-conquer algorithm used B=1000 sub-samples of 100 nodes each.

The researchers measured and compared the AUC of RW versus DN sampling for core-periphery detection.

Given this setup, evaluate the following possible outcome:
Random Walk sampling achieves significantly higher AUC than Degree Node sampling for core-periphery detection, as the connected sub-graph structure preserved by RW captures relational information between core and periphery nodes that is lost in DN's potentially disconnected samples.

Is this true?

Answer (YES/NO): NO